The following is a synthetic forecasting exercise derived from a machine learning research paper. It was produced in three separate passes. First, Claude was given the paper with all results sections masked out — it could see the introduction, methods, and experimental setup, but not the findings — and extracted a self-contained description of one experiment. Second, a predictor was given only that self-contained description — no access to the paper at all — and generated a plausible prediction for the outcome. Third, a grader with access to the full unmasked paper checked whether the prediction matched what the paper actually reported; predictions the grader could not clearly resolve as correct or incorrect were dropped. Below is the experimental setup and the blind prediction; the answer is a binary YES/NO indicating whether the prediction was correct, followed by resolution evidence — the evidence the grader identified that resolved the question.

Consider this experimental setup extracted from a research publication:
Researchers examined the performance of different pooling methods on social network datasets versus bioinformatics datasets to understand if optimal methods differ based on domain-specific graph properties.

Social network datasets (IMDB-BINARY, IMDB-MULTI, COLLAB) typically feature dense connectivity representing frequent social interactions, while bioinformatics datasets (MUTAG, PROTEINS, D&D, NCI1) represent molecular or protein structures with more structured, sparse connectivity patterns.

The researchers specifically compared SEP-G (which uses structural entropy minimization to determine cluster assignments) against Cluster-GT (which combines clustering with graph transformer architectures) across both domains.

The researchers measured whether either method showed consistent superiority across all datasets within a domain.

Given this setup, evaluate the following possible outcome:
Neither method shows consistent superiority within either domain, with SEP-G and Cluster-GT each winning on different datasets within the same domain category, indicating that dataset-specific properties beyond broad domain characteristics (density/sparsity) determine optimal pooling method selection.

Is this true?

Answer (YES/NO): NO